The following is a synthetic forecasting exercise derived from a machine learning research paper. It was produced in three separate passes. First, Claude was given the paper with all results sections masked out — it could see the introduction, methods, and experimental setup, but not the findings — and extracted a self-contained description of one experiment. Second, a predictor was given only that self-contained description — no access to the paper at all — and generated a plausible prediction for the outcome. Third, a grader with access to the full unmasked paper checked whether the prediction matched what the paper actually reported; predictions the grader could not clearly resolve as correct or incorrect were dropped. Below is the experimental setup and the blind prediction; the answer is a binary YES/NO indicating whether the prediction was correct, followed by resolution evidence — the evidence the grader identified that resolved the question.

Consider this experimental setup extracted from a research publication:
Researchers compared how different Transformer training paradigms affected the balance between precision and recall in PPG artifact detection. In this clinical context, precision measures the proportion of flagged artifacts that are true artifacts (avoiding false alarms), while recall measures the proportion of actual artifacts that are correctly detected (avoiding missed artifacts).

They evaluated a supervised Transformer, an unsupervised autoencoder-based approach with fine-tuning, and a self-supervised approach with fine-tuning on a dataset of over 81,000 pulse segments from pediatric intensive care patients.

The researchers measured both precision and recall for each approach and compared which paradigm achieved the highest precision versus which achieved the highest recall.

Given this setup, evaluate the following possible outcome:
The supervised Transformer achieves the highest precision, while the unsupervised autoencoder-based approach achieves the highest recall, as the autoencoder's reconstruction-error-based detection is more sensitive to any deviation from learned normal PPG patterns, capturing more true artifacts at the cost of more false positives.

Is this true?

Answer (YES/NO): NO